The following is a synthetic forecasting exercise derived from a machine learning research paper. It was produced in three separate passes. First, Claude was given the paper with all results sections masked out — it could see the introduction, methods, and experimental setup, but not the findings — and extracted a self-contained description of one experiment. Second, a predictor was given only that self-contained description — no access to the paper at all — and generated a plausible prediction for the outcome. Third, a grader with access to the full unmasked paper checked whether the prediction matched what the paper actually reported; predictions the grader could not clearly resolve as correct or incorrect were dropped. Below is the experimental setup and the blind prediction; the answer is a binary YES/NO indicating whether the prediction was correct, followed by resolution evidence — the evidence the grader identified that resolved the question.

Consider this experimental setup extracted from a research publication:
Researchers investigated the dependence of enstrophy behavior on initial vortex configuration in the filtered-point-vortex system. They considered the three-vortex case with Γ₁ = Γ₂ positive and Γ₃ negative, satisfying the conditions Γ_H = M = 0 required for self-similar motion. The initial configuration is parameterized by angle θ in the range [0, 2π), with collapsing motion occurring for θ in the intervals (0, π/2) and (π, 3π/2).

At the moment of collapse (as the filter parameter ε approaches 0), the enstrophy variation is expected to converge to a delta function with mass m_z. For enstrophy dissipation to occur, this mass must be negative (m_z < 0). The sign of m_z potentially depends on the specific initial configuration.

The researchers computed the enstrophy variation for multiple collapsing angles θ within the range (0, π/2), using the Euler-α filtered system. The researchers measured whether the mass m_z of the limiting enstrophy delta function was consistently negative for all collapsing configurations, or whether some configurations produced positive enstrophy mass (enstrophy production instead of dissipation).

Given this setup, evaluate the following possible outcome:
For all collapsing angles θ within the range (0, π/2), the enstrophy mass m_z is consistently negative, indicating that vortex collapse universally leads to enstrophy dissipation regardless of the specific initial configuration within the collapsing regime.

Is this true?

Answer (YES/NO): YES